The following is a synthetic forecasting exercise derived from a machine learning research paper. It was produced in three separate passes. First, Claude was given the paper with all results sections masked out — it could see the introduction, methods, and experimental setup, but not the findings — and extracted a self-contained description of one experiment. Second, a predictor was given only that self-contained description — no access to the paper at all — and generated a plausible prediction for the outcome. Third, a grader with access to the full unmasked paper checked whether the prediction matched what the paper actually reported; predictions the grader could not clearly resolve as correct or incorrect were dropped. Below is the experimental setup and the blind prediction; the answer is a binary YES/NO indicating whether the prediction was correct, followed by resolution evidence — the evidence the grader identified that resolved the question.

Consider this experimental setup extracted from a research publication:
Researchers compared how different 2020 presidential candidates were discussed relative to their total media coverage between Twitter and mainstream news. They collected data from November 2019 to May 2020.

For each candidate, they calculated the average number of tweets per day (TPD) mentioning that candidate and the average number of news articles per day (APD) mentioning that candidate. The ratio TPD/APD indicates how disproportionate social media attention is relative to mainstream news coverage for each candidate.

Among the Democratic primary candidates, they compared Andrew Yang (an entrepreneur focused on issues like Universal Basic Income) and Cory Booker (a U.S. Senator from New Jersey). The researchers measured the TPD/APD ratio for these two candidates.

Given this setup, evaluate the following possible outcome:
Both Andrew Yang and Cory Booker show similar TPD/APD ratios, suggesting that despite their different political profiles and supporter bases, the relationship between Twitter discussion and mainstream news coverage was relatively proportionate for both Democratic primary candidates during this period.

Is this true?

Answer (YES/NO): NO